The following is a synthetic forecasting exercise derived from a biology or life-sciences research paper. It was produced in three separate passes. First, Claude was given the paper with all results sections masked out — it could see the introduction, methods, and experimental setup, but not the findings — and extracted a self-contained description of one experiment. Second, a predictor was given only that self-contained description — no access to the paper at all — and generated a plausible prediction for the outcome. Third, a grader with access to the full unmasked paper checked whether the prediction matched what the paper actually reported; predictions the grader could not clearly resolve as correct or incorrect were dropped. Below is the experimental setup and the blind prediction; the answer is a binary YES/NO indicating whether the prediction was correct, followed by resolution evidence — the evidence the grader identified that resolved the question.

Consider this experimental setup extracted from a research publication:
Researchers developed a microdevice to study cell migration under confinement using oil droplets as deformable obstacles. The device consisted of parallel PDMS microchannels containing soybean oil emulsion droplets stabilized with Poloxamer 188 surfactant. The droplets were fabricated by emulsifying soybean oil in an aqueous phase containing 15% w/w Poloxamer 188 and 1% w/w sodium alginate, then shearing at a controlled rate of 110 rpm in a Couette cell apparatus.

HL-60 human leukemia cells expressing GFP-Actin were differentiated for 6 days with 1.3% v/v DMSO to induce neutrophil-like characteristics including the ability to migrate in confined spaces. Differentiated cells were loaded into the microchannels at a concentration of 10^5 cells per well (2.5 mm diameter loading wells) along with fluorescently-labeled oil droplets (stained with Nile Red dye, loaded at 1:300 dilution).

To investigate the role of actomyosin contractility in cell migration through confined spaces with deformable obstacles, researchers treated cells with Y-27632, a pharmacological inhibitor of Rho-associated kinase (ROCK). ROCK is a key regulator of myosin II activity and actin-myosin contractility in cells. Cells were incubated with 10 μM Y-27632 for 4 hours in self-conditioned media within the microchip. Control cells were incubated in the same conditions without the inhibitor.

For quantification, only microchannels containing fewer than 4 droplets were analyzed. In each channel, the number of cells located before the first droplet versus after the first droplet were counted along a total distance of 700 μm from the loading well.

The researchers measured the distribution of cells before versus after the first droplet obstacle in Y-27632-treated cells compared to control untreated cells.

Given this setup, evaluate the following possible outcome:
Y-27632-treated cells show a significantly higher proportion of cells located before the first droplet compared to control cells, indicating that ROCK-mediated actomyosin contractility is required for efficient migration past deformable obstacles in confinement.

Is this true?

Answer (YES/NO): YES